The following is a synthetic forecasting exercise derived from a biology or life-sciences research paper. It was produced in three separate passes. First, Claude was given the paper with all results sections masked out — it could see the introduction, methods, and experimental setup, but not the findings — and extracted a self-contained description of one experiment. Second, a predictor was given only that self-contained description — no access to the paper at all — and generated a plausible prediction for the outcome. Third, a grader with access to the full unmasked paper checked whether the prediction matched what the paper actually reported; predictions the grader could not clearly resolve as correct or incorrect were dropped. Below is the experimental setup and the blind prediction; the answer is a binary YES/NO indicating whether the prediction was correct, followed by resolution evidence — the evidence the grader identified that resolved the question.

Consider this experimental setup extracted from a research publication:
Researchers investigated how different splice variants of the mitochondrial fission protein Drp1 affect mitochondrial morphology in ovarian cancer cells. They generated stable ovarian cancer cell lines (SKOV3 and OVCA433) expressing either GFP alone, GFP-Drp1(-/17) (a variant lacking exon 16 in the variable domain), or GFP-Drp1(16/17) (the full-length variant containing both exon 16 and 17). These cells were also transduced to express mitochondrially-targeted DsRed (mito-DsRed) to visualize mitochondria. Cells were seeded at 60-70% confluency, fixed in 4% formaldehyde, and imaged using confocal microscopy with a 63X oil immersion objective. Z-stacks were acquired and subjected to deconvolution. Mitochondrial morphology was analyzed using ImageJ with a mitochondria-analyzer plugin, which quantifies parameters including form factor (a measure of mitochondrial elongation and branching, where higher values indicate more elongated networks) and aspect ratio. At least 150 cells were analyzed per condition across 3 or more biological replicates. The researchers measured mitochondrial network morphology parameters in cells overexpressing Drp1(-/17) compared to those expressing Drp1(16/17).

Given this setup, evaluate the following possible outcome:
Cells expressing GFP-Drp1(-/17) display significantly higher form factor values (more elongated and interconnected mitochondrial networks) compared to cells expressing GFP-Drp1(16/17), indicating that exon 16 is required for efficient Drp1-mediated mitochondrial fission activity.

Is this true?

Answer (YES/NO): YES